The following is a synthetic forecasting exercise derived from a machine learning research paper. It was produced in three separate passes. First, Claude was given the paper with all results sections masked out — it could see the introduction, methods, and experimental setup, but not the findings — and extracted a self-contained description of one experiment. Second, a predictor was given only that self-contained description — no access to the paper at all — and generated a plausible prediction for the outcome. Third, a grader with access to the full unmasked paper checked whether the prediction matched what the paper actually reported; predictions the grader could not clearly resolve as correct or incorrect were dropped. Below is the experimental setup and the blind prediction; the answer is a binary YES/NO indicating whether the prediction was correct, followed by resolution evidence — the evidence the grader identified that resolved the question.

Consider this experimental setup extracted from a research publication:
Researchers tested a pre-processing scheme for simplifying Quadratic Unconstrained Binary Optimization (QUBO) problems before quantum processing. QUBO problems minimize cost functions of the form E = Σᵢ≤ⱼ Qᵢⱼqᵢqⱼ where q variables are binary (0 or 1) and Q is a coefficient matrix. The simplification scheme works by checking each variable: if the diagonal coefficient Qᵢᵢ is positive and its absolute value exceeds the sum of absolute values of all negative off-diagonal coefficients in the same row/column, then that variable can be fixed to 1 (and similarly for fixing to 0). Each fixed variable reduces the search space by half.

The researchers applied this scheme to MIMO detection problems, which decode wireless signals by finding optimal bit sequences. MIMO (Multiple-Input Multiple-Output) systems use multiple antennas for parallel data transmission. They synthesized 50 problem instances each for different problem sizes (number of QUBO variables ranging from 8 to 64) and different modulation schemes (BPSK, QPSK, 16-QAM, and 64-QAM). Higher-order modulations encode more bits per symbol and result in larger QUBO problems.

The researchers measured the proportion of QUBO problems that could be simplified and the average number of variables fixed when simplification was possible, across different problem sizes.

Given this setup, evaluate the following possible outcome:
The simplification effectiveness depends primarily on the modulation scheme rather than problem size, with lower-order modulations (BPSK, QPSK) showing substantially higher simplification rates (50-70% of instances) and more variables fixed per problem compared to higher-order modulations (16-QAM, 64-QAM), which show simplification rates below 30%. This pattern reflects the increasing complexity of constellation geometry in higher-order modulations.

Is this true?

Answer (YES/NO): NO